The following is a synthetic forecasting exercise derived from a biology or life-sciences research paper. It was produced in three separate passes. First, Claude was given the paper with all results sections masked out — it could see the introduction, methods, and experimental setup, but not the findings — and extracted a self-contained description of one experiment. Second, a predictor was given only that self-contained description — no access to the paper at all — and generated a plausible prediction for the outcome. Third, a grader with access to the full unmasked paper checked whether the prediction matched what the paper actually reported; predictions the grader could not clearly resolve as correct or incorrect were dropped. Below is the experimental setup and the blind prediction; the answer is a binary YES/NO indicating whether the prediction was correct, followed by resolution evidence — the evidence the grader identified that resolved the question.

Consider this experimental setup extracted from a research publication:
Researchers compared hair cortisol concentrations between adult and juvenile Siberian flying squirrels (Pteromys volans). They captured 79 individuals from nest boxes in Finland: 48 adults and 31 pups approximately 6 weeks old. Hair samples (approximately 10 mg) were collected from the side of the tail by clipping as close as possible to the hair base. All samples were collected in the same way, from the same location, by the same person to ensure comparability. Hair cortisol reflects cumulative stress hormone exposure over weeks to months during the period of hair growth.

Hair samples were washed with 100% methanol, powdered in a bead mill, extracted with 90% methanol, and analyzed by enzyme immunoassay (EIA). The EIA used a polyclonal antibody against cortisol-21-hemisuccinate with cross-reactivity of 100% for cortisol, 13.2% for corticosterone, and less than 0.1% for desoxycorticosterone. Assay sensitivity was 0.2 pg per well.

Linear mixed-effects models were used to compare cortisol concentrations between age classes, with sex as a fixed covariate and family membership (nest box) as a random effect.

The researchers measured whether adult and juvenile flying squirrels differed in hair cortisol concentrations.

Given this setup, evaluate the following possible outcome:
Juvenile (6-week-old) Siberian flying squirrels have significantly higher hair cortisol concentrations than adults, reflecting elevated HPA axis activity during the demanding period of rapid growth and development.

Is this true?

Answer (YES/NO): NO